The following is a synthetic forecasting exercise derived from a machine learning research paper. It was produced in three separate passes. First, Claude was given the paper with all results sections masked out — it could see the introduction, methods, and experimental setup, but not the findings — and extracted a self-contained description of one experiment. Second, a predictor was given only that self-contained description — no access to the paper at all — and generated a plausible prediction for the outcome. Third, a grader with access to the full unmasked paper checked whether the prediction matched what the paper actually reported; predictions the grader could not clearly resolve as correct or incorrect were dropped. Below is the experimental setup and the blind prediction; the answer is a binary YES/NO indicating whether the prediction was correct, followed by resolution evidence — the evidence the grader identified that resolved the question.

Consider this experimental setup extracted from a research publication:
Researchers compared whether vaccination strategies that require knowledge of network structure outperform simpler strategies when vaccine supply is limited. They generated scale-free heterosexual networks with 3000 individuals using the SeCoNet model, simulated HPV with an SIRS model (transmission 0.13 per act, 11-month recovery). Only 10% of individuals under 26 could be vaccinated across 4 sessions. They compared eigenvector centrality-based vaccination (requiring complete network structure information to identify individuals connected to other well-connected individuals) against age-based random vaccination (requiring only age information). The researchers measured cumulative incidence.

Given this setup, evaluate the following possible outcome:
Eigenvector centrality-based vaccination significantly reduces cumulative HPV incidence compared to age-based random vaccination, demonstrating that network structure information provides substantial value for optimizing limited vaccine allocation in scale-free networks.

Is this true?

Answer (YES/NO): NO